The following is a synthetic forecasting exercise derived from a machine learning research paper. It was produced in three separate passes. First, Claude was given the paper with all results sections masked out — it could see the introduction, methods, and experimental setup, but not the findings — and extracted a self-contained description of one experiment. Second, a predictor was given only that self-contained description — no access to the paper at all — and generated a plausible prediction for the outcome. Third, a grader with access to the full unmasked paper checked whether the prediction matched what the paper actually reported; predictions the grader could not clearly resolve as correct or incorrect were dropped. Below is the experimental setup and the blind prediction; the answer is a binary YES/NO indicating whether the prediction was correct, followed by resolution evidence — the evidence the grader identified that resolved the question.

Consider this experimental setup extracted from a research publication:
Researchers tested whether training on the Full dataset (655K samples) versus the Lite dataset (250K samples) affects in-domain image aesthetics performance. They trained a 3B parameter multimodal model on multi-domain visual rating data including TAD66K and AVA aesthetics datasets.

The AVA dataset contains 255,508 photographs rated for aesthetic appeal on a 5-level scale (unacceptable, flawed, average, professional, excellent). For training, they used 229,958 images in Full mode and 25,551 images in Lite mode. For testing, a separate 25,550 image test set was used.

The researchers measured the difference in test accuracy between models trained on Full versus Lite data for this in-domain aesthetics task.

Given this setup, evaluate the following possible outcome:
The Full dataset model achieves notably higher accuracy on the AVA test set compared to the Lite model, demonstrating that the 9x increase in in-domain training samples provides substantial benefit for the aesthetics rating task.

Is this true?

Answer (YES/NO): NO